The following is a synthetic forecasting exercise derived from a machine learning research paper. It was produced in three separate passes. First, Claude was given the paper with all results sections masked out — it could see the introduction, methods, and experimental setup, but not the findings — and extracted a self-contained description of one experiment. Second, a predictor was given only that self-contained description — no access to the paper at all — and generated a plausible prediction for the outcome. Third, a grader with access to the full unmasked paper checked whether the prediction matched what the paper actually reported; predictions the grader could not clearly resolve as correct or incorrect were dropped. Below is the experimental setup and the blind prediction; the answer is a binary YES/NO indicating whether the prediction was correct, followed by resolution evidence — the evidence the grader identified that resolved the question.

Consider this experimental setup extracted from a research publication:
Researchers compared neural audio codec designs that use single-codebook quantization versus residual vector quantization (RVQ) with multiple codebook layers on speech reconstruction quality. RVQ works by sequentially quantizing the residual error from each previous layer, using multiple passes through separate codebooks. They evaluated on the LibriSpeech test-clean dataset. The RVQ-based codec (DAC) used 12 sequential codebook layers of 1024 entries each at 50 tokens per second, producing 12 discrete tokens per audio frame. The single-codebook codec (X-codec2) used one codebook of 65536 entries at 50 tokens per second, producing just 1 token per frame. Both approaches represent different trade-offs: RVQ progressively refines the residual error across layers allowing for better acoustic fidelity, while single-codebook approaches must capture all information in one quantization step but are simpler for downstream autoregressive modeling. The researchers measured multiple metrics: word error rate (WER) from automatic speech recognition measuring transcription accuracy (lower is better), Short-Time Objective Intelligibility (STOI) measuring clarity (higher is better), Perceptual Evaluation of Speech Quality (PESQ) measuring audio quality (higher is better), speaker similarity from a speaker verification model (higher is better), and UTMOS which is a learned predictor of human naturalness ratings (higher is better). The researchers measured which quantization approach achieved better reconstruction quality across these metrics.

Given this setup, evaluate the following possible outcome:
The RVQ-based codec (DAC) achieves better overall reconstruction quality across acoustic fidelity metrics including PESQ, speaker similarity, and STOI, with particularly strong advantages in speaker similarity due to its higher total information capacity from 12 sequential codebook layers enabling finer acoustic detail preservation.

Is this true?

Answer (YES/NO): YES